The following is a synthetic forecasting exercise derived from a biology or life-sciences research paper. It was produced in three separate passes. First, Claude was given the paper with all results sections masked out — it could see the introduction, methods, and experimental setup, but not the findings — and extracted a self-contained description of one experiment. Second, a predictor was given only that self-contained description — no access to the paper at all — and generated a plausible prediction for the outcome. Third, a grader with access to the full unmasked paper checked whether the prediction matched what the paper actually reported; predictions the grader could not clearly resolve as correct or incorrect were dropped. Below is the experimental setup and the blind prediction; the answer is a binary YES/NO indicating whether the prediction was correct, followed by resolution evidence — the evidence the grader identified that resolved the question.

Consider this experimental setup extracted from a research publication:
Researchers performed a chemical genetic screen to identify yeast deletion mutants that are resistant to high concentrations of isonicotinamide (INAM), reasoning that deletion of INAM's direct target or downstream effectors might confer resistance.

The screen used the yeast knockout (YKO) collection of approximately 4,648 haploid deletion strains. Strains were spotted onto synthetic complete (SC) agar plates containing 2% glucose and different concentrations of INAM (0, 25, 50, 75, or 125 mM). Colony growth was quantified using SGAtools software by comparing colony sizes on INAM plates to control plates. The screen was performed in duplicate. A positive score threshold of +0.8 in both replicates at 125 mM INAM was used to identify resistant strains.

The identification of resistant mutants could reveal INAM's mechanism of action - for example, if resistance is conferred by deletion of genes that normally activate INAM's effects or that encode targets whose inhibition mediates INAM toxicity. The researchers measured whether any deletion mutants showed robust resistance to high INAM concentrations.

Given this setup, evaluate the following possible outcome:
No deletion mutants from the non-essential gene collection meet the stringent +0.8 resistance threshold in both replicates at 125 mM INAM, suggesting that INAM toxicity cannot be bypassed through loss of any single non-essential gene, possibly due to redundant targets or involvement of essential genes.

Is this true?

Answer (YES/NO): NO